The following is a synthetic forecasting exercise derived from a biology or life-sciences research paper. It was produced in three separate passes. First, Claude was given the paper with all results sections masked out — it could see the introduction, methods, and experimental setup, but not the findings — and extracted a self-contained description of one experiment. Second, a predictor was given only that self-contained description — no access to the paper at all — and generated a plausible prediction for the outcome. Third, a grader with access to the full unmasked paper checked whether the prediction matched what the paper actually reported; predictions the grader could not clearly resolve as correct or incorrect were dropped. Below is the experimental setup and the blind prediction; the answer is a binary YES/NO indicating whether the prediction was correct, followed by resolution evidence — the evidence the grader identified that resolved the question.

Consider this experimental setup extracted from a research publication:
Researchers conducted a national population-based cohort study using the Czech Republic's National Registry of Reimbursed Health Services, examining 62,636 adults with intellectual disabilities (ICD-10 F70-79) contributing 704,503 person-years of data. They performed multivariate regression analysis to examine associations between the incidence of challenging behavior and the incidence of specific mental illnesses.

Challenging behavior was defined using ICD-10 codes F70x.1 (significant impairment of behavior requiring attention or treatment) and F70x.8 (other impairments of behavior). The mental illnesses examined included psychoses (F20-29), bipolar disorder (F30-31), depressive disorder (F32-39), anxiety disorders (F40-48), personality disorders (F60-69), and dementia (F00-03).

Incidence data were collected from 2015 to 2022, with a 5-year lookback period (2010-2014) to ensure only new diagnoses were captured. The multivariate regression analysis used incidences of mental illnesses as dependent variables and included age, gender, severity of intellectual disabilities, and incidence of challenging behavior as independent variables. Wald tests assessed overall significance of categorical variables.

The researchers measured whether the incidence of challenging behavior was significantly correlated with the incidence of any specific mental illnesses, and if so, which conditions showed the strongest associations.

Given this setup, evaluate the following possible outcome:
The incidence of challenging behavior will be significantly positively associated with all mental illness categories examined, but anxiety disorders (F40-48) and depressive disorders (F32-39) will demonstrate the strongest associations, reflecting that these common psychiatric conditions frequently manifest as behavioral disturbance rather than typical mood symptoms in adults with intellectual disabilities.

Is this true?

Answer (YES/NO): NO